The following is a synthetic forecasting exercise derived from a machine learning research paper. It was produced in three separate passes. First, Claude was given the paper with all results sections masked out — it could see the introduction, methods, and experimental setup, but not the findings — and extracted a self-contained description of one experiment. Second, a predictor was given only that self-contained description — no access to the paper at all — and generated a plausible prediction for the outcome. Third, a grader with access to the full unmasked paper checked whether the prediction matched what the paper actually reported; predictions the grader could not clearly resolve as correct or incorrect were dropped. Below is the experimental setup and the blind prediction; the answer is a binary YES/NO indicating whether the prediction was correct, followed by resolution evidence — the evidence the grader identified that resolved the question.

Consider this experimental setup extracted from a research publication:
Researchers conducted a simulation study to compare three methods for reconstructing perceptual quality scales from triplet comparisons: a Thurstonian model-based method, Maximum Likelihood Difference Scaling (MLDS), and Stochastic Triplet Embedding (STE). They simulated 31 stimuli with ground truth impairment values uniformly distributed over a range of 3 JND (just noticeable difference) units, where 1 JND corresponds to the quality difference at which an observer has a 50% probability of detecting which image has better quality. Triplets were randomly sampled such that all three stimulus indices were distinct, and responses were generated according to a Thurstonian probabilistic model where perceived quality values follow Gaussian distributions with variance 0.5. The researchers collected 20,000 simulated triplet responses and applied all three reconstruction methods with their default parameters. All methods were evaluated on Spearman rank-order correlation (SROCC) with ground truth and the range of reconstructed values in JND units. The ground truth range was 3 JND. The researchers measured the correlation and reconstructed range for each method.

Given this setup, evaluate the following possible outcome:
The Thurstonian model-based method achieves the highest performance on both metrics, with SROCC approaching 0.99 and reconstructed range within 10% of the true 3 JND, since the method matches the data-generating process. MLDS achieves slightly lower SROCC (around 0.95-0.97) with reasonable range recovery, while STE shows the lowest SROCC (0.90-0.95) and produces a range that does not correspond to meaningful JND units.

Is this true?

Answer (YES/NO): NO